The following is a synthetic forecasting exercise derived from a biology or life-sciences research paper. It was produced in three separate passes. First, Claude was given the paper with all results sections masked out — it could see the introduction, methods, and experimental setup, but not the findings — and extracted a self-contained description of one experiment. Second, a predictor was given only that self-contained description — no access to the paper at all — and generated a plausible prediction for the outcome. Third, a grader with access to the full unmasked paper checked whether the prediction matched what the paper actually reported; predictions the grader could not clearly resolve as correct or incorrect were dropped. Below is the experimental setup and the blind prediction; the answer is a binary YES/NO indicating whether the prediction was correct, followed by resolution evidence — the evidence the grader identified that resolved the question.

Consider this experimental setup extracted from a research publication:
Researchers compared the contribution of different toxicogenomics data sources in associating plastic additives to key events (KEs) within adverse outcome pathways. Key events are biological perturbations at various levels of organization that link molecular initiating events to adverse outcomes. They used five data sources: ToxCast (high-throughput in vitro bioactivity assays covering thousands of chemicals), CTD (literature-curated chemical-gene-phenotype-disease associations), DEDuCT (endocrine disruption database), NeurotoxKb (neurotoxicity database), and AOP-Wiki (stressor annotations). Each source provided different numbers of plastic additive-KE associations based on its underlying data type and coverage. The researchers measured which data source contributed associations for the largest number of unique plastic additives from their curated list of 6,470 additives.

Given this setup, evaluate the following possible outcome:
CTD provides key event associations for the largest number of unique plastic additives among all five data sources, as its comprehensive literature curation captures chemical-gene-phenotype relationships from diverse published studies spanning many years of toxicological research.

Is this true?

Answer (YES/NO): NO